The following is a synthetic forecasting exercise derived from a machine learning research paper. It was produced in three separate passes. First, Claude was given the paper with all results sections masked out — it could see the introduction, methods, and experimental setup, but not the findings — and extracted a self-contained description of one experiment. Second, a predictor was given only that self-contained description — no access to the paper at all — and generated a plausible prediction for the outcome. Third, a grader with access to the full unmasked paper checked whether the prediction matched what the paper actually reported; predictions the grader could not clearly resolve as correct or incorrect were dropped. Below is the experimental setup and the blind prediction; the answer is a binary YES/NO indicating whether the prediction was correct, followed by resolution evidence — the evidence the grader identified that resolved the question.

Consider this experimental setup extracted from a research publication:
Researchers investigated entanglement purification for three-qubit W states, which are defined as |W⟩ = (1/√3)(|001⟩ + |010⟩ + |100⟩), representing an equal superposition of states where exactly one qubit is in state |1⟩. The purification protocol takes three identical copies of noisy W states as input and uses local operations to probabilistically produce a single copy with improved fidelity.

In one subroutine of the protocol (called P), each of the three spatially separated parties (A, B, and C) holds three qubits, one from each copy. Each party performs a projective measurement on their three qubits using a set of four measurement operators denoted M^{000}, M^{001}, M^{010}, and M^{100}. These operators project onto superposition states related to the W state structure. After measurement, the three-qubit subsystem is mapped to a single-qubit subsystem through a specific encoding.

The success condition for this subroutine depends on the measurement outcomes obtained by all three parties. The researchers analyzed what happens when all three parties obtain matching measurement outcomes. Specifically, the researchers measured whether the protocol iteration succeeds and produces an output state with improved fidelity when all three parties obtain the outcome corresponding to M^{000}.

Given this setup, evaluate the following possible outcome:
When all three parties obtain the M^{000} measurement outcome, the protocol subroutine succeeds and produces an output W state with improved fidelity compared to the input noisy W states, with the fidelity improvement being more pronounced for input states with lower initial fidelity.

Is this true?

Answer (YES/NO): NO